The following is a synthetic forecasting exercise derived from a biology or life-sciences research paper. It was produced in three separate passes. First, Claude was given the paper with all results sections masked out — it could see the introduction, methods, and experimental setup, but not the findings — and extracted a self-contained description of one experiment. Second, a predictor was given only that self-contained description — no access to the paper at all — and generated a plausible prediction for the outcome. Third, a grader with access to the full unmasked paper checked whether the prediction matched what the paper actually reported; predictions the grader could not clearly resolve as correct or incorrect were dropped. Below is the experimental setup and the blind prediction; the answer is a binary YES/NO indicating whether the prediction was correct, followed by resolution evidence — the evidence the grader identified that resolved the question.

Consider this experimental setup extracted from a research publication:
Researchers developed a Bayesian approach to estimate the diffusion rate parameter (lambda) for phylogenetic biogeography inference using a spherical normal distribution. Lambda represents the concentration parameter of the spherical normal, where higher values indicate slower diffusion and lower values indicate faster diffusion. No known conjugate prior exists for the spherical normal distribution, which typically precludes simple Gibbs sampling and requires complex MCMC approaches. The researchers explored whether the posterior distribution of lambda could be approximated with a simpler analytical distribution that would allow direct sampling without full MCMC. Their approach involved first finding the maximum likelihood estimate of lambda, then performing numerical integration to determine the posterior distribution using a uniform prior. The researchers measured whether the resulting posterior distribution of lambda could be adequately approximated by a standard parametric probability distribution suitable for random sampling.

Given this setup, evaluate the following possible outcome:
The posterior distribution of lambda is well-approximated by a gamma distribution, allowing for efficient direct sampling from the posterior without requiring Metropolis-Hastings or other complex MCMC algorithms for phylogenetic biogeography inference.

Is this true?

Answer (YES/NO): YES